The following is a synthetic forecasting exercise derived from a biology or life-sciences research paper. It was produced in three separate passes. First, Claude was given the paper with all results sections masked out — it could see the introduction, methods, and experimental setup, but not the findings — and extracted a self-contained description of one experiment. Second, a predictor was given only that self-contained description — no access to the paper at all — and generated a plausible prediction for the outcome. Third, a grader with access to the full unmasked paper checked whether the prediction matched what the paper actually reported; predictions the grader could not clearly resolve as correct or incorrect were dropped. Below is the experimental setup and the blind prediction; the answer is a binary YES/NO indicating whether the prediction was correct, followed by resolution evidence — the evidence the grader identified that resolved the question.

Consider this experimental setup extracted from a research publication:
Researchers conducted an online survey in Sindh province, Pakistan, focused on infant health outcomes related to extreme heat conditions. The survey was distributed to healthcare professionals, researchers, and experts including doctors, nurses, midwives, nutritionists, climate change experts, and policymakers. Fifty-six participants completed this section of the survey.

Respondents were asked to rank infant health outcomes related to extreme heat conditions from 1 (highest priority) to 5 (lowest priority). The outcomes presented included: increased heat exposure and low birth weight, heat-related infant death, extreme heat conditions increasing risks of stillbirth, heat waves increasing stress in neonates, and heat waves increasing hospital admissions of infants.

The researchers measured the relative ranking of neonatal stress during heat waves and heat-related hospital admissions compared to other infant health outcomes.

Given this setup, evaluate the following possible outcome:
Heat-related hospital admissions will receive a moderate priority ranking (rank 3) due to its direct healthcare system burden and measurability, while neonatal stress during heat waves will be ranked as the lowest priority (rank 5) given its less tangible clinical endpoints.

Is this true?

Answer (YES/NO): NO